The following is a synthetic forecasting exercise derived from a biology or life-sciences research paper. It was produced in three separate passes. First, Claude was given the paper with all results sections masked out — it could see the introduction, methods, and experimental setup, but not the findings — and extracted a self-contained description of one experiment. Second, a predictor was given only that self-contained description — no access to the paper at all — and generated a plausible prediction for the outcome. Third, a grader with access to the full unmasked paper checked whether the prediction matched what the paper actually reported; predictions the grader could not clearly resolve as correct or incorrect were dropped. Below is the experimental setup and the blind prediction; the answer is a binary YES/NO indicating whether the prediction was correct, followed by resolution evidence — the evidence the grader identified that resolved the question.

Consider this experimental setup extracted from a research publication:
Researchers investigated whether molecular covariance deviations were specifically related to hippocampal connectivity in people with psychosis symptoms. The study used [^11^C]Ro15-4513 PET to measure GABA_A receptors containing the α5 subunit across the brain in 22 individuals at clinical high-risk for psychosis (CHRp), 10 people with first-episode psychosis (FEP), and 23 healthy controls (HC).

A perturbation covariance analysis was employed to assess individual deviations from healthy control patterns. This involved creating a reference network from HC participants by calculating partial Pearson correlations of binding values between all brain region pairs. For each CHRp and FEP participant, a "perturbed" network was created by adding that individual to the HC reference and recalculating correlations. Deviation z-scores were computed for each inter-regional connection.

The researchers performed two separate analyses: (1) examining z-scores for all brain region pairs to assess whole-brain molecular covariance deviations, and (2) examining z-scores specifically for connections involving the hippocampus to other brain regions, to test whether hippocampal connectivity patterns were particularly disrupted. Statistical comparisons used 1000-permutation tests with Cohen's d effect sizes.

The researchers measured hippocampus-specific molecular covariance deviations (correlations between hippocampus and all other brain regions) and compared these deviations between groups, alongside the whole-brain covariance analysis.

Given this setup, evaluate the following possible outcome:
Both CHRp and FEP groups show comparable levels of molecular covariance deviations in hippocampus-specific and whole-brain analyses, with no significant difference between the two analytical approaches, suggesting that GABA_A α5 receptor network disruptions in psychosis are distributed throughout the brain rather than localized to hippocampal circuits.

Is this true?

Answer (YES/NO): NO